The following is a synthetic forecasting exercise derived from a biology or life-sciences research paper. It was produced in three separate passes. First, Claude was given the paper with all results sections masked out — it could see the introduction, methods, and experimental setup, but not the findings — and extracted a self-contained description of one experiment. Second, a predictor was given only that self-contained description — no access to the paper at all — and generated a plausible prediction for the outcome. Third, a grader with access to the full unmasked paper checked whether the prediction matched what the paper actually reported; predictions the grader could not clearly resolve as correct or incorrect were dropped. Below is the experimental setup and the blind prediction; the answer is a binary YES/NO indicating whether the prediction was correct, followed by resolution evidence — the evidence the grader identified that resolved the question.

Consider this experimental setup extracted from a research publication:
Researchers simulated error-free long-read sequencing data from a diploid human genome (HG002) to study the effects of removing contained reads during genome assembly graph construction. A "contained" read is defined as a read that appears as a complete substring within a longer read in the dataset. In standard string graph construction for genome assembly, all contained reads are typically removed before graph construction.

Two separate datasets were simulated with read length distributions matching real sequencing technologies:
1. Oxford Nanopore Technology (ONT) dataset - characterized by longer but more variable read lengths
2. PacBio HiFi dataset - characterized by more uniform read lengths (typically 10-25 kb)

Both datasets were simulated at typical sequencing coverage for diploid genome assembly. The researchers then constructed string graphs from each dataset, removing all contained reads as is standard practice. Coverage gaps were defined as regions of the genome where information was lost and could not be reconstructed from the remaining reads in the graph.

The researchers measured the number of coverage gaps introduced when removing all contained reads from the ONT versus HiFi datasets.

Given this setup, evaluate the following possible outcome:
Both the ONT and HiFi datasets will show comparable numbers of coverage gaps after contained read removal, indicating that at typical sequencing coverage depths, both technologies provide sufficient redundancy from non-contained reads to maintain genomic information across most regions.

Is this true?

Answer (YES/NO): NO